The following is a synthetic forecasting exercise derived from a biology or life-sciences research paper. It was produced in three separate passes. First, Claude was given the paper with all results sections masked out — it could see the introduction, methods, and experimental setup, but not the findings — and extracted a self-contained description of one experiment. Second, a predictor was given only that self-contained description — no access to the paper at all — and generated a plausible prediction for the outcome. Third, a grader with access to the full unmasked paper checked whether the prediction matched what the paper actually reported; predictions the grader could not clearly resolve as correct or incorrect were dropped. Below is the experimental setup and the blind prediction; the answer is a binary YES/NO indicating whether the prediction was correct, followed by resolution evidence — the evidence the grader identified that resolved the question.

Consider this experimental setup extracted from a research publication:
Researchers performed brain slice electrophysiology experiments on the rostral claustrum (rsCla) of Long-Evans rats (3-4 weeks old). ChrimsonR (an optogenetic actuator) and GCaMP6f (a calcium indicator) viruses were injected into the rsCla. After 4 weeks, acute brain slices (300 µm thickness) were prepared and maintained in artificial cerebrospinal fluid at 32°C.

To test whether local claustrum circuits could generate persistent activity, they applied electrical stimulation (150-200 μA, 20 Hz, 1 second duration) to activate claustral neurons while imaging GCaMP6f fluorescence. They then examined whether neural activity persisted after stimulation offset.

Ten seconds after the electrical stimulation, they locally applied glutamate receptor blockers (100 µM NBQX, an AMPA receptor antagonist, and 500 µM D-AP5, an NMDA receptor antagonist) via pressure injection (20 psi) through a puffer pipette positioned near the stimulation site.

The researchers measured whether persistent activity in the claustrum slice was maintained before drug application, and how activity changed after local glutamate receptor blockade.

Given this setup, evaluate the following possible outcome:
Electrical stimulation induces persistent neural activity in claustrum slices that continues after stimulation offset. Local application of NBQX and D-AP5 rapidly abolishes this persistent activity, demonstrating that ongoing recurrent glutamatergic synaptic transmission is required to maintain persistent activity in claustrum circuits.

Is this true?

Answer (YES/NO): YES